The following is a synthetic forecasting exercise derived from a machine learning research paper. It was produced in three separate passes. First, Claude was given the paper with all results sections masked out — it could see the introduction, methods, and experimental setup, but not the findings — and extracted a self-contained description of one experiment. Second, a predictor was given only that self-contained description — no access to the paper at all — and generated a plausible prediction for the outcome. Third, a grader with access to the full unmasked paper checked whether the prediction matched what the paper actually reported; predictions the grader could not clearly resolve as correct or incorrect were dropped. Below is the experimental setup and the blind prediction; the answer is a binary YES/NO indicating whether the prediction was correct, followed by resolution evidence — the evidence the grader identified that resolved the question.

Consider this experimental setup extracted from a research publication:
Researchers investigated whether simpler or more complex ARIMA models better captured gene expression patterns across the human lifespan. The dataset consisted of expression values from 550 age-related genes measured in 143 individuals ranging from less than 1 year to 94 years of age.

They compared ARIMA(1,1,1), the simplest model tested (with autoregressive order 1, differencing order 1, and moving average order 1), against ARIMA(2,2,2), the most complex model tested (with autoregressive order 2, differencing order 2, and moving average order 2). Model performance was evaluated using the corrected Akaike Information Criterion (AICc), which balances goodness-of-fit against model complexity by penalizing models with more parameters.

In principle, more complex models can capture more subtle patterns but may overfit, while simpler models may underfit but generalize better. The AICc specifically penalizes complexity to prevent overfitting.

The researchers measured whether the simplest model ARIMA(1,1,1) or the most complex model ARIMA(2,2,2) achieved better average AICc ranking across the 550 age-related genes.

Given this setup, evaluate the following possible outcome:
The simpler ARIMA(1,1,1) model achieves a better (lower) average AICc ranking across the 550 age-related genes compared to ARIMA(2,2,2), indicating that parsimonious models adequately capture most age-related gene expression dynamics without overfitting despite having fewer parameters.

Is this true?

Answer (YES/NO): YES